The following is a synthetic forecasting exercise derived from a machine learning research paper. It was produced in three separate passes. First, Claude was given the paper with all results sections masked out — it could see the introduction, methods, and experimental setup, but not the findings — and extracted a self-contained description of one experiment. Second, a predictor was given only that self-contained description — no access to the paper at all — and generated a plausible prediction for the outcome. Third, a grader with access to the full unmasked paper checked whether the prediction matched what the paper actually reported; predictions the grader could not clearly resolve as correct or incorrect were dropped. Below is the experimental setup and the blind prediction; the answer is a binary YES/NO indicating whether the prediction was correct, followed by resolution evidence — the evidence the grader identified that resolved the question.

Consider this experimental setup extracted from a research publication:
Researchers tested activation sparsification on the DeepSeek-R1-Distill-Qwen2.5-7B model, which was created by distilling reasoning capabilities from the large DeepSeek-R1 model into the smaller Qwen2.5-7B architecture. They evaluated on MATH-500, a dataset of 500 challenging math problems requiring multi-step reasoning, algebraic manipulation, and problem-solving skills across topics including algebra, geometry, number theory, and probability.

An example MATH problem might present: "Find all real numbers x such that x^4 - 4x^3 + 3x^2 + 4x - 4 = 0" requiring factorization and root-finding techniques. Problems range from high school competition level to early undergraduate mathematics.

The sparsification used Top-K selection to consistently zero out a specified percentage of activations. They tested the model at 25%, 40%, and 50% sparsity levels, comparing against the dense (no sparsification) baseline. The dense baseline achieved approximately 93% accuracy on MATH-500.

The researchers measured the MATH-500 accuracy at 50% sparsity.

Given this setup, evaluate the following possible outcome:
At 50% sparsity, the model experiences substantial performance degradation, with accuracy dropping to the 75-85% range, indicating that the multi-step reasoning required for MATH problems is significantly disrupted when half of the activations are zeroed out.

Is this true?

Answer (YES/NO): NO